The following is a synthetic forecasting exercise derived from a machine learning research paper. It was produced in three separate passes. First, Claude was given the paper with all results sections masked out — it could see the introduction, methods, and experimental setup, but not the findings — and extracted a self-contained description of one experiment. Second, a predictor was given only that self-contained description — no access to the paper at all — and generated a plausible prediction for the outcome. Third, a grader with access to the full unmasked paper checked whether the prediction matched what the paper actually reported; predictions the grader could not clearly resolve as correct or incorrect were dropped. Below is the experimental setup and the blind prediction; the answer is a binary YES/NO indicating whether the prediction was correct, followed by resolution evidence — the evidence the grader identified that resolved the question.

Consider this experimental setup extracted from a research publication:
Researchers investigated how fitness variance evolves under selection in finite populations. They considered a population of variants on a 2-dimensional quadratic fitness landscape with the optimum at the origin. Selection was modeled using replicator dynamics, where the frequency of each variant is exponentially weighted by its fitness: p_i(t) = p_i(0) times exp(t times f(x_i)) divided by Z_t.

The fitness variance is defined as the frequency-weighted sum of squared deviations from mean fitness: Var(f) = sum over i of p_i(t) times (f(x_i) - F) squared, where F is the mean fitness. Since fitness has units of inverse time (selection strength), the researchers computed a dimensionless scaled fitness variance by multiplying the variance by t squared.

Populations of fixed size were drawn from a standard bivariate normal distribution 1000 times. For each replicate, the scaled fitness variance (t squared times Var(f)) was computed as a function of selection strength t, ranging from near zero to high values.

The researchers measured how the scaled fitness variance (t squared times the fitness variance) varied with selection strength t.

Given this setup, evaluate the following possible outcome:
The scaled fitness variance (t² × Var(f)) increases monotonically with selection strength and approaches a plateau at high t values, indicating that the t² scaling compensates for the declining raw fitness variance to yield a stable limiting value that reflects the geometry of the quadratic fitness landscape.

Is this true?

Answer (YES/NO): NO